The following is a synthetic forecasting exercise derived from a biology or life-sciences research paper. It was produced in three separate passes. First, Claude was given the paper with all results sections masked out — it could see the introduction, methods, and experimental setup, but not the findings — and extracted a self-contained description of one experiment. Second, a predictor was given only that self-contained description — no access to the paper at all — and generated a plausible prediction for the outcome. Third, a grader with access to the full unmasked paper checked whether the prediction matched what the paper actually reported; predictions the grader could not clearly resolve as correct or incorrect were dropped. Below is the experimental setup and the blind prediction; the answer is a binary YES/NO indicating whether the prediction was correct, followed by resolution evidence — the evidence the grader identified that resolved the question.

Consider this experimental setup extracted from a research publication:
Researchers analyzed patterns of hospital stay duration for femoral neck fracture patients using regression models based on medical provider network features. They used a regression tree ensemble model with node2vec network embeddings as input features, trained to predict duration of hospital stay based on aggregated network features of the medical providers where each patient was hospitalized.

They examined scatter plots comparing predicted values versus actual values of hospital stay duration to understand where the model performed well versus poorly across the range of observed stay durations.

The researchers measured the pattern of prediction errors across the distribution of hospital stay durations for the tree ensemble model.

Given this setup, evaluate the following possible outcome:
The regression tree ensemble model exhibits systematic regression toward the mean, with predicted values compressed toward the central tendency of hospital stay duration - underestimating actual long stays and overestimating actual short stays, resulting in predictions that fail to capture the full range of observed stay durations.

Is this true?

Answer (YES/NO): NO